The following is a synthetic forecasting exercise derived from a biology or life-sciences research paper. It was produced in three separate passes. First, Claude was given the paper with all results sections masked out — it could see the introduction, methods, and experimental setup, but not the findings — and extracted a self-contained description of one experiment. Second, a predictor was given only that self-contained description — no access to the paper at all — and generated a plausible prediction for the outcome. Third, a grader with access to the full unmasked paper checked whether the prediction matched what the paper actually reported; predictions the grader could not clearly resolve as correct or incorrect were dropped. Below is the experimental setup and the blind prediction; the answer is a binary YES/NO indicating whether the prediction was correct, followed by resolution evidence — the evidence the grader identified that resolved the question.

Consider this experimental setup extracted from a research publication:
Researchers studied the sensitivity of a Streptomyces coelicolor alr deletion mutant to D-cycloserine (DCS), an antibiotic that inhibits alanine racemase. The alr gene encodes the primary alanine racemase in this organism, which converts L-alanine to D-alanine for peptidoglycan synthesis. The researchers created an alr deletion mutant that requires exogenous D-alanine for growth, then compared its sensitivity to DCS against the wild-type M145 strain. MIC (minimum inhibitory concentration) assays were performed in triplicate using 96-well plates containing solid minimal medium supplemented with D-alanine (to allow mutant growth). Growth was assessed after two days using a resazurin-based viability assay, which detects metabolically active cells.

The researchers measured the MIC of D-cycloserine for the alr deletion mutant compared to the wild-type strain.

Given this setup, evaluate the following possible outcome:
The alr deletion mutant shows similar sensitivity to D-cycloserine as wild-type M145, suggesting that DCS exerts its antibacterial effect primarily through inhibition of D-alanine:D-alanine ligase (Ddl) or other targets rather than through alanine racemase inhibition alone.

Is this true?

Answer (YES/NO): NO